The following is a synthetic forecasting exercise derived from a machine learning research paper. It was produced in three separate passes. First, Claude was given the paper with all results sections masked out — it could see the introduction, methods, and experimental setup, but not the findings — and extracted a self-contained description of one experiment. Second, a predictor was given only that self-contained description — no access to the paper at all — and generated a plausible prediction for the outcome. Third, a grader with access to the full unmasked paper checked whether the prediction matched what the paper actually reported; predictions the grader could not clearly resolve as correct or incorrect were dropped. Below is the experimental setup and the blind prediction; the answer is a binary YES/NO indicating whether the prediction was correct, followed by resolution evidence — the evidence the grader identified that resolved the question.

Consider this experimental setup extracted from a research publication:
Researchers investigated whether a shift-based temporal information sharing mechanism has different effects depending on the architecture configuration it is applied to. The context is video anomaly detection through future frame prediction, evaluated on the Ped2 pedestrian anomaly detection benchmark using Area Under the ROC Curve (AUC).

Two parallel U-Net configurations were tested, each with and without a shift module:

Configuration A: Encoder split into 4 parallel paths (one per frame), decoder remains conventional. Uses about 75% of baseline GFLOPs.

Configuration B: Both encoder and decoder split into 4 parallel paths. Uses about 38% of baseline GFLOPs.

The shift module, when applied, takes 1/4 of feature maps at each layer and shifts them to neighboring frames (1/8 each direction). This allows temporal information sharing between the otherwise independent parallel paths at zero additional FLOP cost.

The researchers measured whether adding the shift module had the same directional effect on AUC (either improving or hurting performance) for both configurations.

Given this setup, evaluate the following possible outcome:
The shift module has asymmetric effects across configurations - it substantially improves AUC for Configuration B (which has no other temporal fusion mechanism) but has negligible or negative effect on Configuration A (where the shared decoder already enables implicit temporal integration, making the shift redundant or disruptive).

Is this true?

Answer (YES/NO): YES